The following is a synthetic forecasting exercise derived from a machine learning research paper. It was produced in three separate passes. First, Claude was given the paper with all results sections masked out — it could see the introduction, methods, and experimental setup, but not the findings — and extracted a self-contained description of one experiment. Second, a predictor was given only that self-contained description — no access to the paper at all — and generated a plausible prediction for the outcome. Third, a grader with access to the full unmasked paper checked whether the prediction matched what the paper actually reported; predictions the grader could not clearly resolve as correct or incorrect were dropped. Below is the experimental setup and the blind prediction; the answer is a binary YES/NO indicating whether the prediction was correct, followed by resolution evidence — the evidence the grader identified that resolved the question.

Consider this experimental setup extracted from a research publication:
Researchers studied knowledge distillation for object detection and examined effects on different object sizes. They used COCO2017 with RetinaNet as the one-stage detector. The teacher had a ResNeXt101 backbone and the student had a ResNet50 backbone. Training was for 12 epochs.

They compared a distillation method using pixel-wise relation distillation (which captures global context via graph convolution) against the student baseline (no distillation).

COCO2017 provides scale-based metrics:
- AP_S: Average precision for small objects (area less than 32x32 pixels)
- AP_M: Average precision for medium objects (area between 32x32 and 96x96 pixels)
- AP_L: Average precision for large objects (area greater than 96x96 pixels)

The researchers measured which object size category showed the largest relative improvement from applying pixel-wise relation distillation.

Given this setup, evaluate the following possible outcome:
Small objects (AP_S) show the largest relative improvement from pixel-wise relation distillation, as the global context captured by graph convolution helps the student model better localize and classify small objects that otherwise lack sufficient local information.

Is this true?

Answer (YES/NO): YES